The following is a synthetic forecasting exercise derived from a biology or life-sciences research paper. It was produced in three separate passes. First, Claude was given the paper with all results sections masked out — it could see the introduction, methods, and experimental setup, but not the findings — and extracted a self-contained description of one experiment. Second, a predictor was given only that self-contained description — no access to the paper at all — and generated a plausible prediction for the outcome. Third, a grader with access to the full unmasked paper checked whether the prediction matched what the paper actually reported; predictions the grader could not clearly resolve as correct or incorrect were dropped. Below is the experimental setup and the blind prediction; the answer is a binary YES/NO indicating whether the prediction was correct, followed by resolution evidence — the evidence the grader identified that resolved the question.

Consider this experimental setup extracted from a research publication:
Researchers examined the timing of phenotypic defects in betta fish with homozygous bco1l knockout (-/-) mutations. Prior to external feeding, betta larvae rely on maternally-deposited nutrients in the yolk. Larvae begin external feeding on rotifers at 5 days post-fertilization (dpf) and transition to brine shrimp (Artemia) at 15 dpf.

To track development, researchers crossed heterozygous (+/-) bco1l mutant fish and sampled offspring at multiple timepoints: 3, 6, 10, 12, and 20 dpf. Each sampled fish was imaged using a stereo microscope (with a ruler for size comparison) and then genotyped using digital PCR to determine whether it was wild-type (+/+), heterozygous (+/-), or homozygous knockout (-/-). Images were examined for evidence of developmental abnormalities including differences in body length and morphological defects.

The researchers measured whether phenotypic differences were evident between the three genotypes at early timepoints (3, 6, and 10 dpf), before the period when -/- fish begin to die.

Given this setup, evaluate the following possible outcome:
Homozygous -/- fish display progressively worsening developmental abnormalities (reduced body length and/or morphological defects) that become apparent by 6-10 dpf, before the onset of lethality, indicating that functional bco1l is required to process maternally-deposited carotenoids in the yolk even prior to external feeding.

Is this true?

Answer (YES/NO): NO